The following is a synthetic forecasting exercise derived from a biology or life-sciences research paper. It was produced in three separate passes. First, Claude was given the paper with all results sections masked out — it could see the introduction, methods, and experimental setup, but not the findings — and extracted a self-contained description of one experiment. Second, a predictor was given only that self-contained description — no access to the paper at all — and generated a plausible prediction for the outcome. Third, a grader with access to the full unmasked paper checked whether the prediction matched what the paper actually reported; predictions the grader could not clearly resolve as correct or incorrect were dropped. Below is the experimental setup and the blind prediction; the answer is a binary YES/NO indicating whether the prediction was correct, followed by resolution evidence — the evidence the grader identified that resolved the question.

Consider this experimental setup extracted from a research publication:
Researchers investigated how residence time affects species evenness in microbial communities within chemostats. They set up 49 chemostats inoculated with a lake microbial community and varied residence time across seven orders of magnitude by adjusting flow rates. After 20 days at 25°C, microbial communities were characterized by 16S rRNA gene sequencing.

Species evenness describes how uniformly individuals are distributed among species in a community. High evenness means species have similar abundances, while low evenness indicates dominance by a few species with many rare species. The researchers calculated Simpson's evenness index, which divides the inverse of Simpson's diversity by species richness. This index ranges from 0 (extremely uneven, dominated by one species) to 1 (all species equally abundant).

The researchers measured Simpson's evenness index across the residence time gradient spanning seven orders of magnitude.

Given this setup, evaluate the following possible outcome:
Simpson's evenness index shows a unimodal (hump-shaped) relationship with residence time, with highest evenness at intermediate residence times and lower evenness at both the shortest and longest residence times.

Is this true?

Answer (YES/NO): NO